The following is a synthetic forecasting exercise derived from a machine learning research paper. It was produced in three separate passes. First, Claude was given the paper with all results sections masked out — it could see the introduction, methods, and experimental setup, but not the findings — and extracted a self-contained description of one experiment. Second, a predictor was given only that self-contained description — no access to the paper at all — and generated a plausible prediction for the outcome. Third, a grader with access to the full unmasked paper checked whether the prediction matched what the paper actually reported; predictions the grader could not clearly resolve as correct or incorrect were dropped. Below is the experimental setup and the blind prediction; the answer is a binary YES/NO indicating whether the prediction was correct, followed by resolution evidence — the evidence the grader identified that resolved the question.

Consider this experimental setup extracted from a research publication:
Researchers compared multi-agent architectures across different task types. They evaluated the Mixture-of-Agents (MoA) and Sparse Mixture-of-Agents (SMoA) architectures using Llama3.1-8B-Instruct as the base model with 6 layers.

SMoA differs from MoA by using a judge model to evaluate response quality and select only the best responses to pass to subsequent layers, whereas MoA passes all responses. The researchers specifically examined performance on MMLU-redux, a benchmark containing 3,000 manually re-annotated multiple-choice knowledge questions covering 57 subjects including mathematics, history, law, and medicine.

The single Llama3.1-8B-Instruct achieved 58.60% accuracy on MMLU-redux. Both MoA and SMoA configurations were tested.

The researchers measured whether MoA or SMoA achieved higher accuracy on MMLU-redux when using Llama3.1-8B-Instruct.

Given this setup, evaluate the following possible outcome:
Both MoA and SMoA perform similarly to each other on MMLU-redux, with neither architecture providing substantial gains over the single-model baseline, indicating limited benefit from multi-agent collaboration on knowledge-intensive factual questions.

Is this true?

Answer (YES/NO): NO